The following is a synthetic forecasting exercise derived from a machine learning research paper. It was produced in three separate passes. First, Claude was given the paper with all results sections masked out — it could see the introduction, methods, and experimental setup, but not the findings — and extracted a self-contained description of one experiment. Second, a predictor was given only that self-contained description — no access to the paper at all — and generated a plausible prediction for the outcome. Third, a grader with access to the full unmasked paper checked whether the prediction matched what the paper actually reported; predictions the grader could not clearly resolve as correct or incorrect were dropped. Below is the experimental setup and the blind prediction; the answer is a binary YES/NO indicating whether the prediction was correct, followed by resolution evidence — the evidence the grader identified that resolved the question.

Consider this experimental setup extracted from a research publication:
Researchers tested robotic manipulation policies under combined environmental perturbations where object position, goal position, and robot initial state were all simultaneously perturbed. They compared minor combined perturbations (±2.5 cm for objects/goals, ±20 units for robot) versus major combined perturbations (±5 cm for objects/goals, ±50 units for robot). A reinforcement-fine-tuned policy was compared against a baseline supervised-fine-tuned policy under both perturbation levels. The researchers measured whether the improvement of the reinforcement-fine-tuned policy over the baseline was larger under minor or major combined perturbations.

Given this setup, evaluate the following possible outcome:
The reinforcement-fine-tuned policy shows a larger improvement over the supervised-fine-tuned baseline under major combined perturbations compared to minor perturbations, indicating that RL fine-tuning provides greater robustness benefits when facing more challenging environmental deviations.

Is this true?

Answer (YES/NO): NO